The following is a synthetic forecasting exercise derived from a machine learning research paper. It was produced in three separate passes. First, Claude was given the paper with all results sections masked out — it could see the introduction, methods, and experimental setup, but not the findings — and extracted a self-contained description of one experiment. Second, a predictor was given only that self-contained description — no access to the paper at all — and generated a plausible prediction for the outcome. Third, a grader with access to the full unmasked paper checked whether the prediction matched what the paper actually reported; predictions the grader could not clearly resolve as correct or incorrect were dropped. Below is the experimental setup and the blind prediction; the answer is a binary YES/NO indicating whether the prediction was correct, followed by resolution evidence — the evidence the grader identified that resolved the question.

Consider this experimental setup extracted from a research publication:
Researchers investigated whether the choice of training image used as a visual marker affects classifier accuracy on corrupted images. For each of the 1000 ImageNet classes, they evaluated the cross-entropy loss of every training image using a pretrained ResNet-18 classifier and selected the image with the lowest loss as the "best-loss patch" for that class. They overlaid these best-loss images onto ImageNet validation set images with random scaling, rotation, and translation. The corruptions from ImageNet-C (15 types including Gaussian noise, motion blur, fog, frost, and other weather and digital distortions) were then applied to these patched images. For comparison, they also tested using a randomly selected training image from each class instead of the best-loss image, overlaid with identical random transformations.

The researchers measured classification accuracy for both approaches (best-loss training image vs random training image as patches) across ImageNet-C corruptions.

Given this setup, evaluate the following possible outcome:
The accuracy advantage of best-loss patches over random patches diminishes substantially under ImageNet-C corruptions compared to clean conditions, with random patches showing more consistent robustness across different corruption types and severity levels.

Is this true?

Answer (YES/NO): NO